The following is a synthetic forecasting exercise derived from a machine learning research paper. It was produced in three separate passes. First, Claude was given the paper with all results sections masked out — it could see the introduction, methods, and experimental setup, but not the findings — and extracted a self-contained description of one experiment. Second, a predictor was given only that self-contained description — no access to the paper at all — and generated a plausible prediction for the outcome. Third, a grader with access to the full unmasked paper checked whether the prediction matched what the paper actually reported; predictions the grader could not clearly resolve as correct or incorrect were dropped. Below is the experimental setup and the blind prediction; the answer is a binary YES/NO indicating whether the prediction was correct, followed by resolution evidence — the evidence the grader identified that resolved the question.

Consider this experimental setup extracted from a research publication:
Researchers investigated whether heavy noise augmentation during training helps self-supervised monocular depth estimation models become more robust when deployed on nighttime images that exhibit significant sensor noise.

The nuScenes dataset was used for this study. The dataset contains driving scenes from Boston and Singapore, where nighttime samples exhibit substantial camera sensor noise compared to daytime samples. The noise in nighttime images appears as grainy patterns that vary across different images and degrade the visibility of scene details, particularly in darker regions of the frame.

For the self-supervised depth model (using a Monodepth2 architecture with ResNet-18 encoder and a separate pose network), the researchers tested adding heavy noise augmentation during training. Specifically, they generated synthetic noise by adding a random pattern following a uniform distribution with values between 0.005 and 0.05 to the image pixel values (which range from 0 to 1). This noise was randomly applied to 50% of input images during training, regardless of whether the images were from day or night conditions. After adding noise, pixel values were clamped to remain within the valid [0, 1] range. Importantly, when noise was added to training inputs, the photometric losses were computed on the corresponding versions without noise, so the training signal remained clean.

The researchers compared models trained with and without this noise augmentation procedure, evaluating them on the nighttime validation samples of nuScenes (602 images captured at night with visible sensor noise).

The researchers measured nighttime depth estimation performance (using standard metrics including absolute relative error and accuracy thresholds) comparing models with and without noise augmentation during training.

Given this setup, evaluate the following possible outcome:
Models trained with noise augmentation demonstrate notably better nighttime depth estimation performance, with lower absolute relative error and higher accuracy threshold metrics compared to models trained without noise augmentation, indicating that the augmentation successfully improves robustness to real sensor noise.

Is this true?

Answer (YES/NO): NO